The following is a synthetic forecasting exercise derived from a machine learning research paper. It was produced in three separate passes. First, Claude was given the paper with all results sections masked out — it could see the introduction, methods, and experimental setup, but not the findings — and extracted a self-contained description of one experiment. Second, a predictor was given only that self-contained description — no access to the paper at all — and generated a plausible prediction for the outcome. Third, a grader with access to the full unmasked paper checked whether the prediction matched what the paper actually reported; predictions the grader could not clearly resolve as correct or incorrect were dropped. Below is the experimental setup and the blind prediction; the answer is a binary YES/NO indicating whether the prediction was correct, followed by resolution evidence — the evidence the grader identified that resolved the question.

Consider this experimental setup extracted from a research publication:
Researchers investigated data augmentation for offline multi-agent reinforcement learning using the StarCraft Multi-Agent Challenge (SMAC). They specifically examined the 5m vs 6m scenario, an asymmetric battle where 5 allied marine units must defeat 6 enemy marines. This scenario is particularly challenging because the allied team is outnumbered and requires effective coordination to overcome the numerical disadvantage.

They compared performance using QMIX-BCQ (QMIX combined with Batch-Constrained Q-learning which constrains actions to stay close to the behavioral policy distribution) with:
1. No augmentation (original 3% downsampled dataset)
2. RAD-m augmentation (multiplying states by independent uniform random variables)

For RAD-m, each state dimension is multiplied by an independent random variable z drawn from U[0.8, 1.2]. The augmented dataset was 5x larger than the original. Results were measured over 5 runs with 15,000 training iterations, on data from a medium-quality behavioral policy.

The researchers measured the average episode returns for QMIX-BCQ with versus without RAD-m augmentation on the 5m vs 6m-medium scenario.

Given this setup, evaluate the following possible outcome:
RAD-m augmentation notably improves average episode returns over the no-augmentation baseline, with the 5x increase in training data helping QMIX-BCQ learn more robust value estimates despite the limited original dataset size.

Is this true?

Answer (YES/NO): NO